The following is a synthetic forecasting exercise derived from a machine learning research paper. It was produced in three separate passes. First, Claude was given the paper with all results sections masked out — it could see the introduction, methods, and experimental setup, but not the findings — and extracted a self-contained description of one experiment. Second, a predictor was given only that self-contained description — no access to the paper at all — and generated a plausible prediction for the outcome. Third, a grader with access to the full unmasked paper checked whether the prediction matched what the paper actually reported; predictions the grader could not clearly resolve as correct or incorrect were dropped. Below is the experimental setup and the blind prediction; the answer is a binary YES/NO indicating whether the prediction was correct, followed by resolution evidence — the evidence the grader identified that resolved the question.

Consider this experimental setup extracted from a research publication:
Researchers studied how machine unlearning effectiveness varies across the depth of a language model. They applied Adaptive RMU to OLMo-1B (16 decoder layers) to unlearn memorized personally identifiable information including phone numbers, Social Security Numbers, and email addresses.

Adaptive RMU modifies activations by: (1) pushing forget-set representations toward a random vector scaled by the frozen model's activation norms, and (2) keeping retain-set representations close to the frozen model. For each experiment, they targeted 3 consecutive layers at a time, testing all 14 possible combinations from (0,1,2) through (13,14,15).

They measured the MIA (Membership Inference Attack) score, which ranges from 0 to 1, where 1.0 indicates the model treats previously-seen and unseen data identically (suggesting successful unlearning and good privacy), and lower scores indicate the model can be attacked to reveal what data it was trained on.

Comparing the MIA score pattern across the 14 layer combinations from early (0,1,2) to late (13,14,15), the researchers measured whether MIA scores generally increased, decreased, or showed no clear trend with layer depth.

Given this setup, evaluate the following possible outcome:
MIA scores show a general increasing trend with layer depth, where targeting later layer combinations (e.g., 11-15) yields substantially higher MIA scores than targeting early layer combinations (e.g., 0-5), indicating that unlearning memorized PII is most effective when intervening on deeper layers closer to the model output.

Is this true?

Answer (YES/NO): YES